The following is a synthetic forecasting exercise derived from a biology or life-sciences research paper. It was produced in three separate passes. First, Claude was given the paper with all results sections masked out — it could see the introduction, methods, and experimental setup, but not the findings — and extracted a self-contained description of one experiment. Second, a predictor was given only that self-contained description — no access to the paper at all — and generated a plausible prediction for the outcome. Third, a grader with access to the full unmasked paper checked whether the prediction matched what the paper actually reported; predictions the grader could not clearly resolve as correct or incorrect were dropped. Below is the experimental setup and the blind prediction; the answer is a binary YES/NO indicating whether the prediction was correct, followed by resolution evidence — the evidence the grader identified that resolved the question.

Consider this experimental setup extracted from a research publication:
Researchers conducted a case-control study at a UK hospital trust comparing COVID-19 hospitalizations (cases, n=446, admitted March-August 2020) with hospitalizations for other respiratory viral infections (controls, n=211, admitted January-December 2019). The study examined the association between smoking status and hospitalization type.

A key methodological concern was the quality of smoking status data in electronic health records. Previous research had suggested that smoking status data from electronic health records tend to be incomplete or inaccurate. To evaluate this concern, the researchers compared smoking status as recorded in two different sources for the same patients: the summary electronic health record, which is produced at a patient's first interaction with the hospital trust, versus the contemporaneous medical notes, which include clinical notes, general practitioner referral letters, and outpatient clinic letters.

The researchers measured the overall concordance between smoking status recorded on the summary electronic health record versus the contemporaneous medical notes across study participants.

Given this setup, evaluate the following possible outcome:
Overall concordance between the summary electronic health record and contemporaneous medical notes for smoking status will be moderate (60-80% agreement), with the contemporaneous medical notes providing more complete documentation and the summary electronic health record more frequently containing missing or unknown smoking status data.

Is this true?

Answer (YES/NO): YES